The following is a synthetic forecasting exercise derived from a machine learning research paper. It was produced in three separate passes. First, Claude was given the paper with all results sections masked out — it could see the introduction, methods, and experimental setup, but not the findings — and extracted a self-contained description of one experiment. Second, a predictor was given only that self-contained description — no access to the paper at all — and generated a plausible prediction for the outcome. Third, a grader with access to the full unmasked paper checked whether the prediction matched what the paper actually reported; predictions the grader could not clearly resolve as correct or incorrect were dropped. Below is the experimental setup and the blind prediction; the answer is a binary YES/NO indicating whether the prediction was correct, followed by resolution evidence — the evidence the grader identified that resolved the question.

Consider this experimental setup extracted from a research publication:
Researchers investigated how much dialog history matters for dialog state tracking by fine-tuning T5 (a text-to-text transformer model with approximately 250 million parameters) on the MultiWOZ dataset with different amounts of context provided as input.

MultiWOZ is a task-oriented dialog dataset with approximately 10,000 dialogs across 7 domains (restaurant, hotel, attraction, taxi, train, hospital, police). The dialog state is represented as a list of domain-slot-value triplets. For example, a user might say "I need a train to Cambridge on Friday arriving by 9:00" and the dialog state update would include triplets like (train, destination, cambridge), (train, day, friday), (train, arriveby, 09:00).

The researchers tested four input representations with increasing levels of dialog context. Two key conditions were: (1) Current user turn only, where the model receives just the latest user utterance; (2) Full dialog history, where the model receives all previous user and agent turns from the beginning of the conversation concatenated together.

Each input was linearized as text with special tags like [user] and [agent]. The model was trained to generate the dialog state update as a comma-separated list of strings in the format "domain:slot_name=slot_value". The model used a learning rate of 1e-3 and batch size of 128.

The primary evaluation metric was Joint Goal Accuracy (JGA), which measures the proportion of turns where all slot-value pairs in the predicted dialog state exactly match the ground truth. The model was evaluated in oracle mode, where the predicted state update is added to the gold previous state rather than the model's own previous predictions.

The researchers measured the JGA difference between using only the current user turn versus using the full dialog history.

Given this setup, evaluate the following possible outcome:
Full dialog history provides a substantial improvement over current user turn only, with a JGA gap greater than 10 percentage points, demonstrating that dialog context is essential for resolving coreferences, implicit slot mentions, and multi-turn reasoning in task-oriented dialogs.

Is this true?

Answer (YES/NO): YES